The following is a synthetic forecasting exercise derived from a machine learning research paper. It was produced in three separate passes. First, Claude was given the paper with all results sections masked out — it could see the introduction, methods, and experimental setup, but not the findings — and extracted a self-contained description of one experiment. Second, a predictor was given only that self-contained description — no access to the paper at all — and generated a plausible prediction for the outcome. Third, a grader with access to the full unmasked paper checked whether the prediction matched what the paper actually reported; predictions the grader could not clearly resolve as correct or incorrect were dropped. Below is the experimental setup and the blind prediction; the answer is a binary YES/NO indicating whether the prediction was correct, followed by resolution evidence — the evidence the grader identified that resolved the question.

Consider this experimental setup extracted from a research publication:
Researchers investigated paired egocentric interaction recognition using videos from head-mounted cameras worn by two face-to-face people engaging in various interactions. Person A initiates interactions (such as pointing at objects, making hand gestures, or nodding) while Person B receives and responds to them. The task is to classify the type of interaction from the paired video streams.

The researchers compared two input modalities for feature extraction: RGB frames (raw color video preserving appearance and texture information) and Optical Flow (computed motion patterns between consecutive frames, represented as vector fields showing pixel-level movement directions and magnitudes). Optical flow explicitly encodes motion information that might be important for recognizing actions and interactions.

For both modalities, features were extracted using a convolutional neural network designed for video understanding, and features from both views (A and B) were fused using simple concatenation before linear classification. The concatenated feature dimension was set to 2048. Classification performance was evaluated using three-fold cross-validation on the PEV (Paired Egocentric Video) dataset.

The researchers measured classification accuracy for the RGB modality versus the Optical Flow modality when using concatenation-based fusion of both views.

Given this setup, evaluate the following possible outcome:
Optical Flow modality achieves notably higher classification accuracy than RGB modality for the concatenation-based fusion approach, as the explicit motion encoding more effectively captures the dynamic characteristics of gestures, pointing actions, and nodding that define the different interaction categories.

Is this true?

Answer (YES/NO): YES